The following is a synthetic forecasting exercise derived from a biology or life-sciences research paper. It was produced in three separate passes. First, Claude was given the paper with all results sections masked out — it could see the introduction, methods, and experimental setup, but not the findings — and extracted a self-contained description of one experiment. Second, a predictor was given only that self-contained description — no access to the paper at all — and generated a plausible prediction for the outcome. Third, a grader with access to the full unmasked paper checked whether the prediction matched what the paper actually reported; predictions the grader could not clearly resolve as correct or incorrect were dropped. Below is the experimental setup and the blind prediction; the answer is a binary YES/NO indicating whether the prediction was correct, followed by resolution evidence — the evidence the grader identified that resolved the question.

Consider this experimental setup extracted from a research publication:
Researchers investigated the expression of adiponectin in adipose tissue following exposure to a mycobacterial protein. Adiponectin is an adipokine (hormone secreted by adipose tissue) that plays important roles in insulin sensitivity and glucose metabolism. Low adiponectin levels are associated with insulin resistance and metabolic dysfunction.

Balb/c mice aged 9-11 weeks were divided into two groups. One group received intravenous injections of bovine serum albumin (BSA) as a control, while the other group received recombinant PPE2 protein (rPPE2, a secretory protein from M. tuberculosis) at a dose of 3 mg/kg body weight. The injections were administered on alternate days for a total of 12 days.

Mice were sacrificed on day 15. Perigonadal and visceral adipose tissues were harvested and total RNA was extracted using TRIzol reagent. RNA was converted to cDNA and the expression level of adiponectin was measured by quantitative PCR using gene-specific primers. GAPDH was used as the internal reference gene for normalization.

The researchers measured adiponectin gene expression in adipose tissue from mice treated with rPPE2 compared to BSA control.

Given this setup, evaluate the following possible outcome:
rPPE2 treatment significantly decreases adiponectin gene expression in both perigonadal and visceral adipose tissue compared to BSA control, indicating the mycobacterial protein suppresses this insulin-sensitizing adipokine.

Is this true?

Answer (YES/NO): NO